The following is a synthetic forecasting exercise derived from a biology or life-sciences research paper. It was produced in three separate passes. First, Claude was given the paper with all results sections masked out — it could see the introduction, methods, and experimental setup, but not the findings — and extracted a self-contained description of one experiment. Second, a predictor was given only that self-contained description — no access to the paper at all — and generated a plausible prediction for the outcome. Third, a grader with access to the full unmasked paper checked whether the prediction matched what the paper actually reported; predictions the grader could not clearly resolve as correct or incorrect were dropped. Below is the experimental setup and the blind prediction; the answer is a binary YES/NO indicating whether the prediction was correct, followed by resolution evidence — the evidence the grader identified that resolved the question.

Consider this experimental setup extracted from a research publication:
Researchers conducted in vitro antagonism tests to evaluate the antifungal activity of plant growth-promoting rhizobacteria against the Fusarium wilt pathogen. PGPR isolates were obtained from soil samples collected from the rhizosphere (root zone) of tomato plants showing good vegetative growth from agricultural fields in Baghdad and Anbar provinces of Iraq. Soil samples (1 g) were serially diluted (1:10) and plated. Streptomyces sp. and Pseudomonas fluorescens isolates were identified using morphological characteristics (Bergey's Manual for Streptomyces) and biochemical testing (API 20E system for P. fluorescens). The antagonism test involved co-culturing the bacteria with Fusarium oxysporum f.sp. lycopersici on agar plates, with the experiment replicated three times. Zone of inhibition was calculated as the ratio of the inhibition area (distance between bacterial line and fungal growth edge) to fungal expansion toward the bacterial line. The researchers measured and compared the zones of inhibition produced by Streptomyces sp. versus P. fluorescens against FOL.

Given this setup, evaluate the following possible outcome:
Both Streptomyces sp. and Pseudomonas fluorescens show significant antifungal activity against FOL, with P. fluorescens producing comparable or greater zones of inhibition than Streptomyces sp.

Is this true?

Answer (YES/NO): YES